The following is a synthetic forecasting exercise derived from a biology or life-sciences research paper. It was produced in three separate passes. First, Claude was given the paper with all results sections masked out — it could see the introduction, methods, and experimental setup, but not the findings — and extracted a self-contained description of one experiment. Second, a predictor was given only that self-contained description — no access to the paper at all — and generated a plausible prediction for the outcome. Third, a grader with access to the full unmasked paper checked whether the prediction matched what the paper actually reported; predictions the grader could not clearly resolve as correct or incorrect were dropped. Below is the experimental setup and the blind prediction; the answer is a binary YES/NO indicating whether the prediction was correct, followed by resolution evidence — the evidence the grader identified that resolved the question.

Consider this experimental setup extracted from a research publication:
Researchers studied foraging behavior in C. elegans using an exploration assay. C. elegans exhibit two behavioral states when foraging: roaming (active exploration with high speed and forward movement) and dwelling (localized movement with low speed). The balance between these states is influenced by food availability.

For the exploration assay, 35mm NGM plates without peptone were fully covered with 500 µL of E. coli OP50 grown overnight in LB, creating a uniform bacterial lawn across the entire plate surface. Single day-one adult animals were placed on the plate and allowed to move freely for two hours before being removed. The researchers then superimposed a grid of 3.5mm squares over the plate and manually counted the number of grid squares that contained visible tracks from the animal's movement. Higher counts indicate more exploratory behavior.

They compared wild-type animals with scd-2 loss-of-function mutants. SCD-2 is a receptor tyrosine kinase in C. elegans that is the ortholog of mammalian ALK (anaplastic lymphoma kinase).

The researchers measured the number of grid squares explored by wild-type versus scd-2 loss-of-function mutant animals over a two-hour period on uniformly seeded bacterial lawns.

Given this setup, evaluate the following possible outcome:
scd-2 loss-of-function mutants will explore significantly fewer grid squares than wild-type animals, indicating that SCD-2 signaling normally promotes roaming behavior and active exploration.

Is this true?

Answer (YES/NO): YES